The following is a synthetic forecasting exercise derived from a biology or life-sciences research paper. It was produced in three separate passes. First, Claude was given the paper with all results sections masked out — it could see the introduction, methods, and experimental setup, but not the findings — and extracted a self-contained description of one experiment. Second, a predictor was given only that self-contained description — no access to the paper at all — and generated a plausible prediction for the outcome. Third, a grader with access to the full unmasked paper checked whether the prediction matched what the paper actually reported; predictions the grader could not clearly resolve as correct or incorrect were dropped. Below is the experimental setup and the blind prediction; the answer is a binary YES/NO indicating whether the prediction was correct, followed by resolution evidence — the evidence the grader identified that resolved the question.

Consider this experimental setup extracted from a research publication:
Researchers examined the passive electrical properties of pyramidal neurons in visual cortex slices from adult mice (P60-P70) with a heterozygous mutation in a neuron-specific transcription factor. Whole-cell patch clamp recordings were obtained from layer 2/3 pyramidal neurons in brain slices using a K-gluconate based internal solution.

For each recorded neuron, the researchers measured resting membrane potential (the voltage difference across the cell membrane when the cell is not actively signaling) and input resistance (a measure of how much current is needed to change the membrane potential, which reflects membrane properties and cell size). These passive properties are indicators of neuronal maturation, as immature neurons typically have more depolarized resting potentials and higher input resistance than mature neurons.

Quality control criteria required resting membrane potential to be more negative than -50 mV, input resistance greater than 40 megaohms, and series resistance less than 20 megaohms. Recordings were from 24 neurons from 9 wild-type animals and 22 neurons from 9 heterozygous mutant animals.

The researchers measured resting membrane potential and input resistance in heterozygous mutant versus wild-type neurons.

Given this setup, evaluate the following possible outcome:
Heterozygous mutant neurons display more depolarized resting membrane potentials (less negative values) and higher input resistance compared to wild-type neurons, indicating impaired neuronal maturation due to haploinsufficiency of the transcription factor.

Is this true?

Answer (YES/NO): NO